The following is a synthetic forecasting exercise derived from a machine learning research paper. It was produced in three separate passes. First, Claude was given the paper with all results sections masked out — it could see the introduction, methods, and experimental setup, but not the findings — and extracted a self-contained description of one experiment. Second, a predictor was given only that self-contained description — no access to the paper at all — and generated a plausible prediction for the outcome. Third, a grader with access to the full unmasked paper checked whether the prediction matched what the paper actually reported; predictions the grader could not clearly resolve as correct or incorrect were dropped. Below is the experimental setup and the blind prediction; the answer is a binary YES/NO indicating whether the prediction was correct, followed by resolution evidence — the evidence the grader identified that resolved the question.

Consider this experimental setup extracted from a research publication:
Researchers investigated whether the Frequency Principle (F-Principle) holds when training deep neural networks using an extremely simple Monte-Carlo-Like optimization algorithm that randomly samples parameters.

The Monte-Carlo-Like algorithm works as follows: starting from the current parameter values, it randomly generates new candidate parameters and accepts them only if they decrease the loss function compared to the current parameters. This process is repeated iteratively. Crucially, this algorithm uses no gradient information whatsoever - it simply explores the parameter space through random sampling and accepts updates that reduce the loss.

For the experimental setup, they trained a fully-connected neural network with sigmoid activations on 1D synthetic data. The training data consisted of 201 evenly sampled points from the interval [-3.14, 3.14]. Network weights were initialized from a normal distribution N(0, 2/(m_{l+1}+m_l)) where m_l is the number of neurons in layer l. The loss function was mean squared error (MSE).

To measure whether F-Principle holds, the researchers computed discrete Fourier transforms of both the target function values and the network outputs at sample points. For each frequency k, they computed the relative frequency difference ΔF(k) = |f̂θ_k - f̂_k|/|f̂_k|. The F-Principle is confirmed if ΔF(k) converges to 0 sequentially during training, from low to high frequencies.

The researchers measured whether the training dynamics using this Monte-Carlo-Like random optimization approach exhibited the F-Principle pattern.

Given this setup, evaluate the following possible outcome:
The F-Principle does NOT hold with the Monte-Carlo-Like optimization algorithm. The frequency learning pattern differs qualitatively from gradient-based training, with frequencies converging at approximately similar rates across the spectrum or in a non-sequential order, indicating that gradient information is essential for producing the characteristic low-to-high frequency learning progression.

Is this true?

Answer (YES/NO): NO